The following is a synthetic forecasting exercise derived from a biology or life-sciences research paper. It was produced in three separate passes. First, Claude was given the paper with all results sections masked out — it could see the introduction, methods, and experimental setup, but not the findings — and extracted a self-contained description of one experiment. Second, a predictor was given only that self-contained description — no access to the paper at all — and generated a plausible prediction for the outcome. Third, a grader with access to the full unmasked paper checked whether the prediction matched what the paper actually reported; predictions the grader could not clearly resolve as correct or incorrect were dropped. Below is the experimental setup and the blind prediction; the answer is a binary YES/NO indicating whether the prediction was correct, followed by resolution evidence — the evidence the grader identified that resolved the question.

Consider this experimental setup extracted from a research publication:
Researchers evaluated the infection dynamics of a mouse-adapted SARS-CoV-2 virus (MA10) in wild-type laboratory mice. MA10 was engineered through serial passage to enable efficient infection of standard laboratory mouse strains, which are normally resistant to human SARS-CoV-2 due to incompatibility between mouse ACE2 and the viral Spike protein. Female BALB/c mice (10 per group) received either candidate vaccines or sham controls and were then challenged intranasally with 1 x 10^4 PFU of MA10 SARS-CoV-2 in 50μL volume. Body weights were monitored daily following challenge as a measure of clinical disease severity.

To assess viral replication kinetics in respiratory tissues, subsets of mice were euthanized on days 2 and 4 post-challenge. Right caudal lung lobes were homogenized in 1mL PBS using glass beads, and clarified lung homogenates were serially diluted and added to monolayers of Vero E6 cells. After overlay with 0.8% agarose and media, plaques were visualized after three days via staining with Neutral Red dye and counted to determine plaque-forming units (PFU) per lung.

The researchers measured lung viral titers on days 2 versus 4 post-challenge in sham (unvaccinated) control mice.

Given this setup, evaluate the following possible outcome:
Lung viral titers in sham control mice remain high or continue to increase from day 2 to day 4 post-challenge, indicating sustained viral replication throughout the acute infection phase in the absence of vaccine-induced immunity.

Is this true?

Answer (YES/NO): NO